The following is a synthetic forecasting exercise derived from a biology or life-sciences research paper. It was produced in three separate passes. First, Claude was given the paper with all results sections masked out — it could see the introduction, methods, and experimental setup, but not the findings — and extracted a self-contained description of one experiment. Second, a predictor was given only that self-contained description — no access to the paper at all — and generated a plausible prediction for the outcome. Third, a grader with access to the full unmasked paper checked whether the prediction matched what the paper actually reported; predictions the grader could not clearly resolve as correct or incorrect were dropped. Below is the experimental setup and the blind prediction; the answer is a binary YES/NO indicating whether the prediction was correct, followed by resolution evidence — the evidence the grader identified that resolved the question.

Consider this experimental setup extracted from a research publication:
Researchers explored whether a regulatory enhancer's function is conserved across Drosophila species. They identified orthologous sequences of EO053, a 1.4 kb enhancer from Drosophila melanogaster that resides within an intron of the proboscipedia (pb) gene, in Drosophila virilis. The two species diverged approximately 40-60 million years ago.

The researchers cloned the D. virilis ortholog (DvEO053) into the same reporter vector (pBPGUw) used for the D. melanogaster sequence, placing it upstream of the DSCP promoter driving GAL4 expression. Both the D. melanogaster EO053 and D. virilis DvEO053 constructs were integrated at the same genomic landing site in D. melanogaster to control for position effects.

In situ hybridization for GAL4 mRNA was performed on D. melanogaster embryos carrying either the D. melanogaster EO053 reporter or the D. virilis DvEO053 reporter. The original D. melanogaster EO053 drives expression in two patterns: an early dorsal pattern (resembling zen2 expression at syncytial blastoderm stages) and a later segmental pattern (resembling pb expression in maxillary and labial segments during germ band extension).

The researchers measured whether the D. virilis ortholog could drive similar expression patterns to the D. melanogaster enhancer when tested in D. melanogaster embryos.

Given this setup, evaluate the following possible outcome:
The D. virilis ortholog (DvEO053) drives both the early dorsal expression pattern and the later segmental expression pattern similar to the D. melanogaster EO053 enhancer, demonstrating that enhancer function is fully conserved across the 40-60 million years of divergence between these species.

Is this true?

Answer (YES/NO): YES